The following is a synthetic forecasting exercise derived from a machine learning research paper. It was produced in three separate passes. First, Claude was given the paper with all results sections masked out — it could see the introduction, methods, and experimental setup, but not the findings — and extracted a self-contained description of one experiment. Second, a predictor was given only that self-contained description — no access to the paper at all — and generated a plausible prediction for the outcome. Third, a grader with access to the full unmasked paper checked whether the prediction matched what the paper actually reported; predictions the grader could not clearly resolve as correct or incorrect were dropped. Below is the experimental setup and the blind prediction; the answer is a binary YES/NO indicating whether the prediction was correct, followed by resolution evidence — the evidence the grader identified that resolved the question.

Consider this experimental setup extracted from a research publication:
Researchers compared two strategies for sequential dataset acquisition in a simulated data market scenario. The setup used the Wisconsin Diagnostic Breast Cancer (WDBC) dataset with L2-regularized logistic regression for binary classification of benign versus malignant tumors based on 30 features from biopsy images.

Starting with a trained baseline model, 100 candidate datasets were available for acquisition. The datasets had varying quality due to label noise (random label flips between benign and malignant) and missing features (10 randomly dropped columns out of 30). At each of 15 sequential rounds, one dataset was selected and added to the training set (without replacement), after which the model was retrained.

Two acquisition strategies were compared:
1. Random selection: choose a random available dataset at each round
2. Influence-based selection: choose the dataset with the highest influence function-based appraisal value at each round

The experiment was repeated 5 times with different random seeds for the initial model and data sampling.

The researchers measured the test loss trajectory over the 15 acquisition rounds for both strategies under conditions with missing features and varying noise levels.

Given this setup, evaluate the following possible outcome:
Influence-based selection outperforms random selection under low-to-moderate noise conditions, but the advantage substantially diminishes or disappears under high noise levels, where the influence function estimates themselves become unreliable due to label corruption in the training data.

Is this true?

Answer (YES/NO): NO